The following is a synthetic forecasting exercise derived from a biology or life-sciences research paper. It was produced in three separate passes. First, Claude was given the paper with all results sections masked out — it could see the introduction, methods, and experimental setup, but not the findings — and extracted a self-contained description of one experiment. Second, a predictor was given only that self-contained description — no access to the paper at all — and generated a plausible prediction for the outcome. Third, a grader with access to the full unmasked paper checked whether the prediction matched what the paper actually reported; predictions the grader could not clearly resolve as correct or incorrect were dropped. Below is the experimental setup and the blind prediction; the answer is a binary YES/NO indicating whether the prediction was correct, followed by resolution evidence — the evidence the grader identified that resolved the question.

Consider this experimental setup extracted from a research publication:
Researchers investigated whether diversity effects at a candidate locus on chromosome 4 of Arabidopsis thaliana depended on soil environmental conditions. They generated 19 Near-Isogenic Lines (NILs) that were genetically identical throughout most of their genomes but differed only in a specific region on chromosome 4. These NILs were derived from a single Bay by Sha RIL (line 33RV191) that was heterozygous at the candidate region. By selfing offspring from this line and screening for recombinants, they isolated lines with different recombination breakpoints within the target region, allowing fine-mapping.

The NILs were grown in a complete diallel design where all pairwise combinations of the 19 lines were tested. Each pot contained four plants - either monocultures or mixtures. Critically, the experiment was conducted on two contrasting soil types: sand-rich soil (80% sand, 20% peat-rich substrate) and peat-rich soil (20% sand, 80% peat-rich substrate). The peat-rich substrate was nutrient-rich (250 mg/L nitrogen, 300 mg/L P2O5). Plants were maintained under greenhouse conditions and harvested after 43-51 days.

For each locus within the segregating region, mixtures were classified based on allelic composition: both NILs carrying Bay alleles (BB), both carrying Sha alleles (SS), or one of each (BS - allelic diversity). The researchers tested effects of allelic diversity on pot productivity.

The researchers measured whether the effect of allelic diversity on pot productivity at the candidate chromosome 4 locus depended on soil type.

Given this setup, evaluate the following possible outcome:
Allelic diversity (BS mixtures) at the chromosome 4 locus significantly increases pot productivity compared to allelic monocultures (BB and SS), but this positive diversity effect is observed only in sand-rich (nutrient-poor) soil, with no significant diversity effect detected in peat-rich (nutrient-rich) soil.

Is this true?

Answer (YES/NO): YES